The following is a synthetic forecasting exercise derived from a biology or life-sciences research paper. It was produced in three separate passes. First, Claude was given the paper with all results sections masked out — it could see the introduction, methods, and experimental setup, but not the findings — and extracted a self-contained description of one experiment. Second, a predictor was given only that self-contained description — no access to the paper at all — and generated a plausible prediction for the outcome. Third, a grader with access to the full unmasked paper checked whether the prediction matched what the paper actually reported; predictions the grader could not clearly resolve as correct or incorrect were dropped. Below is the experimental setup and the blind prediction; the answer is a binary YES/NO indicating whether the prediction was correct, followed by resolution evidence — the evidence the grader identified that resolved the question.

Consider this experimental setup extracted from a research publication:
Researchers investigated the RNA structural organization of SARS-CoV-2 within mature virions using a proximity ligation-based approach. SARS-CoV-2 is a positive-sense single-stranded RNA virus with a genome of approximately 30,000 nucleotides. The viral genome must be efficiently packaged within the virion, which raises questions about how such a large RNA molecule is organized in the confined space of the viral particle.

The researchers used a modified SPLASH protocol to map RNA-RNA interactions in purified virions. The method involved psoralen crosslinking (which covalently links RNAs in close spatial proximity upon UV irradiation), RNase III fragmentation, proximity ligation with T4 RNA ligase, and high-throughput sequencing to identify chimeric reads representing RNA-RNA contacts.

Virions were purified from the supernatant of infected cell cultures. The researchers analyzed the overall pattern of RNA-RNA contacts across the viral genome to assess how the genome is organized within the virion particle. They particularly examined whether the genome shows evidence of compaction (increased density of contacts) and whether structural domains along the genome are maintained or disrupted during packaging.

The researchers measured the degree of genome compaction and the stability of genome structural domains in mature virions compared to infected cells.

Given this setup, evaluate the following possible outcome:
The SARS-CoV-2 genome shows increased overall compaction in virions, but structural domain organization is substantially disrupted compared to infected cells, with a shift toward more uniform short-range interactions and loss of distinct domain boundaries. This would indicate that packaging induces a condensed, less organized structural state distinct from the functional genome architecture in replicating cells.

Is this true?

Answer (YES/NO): NO